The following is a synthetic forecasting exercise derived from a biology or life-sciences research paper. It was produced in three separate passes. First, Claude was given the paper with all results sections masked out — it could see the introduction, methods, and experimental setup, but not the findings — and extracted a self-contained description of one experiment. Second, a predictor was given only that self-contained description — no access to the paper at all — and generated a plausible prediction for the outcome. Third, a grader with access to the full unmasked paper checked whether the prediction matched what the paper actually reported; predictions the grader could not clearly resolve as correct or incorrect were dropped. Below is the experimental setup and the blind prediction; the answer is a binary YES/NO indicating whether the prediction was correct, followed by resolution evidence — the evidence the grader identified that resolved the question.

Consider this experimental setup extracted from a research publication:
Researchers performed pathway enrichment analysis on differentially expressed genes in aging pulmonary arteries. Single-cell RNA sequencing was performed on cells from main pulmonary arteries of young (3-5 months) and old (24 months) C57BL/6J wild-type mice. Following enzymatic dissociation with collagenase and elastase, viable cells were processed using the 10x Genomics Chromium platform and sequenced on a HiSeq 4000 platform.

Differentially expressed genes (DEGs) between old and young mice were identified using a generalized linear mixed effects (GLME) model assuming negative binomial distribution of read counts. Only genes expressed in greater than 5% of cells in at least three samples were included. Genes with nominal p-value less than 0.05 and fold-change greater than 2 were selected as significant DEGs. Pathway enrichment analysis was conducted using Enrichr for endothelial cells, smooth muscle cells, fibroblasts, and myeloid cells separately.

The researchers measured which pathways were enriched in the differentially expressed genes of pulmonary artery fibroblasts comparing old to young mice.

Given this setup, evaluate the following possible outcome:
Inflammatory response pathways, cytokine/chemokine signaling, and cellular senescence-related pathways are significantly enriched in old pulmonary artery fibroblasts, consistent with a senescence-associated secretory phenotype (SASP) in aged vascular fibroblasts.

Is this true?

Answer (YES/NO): NO